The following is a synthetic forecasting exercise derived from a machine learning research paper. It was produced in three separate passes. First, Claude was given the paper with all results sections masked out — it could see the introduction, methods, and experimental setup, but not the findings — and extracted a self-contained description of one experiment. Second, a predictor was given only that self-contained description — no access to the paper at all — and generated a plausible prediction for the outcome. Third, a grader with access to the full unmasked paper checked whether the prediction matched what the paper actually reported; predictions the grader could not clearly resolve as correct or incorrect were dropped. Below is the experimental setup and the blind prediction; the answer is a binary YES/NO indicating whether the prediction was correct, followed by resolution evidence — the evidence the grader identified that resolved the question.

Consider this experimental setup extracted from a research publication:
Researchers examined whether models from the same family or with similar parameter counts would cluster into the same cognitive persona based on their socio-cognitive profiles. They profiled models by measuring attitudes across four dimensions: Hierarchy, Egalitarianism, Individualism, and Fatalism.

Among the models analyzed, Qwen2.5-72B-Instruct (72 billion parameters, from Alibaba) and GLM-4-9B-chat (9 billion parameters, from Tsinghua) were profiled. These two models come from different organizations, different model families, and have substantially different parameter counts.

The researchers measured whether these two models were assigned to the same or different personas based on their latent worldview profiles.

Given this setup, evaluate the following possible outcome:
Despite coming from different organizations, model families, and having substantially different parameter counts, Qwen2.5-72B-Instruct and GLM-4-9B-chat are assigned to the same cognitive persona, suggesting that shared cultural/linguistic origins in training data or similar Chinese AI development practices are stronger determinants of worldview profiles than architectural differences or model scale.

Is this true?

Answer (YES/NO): YES